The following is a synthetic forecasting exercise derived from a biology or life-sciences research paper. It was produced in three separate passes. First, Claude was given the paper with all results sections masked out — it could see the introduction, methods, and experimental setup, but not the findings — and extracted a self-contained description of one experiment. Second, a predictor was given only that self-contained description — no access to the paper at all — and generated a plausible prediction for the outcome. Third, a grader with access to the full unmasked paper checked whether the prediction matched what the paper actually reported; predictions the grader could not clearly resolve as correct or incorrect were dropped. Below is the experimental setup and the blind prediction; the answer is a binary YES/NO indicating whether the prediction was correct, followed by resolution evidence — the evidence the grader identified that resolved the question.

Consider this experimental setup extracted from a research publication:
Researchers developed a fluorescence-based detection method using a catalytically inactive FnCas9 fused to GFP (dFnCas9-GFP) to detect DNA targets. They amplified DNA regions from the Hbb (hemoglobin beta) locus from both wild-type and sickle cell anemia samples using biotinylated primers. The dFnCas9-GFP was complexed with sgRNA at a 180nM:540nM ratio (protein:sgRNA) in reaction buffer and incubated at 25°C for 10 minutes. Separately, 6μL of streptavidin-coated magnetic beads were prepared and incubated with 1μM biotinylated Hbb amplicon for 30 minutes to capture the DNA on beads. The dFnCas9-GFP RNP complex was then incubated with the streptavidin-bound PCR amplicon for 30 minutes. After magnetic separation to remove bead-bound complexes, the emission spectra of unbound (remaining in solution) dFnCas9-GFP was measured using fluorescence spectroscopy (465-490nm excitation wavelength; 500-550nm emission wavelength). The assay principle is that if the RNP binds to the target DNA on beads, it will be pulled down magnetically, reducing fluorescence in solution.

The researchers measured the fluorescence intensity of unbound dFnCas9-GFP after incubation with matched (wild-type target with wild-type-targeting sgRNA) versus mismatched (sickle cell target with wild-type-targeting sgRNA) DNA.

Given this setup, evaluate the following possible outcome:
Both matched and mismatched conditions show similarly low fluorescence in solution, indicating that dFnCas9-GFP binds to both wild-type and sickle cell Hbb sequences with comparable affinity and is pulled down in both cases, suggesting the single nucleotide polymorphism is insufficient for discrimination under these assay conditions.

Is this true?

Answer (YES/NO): NO